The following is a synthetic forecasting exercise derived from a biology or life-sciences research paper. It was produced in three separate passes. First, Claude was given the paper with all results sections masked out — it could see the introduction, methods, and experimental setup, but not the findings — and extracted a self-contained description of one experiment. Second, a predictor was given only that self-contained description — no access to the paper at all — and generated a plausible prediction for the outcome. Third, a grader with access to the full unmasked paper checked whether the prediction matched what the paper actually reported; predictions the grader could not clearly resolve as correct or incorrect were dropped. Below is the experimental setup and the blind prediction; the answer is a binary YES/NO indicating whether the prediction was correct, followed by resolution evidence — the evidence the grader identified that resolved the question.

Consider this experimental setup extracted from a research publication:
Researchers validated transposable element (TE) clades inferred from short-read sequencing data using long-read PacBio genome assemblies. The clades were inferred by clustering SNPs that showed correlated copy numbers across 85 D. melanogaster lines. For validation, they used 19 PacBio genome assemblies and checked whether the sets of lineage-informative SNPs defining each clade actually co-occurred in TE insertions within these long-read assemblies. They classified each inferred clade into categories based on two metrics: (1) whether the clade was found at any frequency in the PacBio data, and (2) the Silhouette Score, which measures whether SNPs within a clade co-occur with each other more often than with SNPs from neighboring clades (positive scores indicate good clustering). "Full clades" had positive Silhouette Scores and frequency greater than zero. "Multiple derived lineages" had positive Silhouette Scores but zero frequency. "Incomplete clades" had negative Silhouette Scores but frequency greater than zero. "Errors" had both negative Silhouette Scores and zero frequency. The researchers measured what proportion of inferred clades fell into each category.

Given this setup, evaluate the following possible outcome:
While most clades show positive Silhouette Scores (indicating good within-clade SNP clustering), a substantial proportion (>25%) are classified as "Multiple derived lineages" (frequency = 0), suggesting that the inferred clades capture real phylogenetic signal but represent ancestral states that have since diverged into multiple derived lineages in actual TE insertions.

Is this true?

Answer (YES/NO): NO